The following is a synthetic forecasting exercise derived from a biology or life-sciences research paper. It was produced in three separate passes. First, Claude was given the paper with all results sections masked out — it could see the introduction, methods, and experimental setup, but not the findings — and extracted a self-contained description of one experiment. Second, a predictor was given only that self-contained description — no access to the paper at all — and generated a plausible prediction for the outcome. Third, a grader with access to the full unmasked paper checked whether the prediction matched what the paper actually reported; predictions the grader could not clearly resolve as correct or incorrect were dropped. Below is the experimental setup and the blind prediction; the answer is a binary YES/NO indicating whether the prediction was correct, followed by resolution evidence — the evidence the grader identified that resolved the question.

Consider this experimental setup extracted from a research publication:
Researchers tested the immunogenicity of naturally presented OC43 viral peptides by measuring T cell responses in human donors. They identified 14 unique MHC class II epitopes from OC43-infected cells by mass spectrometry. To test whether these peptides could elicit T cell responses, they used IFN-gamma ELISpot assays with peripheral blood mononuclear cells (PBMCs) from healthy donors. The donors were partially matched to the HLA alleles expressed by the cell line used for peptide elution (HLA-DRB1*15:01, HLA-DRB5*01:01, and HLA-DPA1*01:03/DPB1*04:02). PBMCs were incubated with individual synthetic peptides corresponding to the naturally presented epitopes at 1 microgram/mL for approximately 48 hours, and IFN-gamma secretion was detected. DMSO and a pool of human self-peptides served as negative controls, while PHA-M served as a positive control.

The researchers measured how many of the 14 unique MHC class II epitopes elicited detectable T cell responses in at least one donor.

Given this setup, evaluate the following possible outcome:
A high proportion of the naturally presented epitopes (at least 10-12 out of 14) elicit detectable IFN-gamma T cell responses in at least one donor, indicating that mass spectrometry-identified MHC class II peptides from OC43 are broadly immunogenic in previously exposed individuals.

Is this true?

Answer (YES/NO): YES